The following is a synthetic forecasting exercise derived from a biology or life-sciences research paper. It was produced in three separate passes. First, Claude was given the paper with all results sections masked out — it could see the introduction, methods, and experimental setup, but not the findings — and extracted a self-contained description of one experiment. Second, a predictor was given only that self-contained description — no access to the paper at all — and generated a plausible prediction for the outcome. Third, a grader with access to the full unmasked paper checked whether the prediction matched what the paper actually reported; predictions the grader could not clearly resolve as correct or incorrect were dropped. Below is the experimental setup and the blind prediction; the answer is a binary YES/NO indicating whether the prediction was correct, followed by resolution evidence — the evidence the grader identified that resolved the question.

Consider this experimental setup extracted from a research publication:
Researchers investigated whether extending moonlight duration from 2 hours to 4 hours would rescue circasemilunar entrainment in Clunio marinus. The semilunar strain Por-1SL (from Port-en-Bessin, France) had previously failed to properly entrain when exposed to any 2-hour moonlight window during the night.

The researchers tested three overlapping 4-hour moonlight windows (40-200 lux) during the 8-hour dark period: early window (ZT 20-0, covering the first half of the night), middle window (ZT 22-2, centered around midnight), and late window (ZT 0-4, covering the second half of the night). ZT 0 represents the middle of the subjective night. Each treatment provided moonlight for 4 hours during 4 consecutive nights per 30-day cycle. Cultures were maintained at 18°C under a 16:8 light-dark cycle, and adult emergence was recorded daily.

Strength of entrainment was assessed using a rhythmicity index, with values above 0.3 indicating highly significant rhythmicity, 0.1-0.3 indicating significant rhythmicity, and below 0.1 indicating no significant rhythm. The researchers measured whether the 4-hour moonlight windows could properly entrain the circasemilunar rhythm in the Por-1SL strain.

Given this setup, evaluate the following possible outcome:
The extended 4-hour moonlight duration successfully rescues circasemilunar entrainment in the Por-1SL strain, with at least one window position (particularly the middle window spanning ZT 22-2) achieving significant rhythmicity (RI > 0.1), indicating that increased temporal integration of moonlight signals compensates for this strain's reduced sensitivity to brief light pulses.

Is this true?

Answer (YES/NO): YES